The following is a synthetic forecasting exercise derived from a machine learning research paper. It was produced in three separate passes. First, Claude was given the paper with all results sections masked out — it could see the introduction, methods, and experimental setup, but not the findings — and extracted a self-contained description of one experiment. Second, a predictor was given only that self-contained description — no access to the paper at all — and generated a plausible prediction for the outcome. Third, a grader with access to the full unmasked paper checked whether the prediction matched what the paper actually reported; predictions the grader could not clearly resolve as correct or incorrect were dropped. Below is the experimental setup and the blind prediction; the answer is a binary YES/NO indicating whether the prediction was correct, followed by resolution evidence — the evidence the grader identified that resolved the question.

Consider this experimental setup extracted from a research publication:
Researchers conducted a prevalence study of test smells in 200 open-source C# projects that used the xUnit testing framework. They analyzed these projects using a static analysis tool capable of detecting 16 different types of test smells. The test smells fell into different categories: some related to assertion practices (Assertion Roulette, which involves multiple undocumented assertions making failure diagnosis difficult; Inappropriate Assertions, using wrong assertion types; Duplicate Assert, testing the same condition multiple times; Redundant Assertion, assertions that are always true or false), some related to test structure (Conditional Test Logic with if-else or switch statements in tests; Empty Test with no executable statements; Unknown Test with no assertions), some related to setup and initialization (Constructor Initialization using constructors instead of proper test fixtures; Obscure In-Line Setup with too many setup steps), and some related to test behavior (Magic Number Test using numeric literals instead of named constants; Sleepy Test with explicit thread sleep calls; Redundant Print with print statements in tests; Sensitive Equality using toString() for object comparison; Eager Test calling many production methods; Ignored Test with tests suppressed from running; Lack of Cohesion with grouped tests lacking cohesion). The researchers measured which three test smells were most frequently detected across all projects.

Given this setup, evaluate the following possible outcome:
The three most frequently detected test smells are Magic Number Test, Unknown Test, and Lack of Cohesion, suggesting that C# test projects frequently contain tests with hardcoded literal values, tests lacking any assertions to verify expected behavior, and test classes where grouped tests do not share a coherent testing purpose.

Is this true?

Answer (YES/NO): NO